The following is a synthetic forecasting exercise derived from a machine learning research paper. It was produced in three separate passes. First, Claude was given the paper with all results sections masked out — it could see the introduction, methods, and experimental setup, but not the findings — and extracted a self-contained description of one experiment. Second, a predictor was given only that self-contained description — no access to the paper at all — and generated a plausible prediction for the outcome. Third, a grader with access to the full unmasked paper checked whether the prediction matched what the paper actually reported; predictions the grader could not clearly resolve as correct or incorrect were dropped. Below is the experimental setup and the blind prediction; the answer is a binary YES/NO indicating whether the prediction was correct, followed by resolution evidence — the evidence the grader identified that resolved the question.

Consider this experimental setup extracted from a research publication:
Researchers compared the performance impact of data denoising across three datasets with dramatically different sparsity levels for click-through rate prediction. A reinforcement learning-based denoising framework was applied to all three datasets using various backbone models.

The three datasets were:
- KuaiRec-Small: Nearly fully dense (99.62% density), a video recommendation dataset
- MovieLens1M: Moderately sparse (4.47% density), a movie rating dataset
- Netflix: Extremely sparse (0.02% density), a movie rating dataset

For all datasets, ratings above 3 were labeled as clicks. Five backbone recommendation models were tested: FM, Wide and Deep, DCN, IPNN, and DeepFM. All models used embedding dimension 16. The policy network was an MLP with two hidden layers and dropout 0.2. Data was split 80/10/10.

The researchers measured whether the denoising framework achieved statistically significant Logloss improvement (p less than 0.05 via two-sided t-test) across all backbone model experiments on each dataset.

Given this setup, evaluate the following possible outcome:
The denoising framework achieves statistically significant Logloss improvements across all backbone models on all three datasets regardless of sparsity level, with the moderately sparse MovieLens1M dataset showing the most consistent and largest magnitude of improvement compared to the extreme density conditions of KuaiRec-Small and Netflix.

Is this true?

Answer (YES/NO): NO